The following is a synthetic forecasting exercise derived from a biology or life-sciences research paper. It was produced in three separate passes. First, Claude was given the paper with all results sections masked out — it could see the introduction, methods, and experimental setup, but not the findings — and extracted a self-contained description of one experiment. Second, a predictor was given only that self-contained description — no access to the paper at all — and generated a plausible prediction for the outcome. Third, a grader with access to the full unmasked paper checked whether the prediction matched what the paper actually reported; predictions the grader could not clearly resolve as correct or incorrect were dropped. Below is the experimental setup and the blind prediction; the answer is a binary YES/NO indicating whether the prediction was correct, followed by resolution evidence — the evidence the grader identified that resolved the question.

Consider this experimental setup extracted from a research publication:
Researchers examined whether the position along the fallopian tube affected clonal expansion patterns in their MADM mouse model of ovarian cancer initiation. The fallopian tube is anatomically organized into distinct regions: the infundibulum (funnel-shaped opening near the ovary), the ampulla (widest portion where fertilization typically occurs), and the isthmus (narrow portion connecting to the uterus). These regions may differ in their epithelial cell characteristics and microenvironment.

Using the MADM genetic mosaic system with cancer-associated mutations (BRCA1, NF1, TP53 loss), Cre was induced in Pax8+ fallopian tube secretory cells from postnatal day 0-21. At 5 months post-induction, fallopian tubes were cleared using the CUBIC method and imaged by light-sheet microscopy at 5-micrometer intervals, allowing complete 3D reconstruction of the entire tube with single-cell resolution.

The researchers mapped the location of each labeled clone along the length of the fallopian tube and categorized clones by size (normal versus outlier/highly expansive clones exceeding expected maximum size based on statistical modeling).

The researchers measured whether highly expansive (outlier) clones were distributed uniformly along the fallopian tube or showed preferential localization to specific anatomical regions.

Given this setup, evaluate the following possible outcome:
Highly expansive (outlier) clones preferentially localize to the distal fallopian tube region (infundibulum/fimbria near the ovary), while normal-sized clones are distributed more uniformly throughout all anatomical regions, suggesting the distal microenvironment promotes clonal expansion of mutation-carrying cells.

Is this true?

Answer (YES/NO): YES